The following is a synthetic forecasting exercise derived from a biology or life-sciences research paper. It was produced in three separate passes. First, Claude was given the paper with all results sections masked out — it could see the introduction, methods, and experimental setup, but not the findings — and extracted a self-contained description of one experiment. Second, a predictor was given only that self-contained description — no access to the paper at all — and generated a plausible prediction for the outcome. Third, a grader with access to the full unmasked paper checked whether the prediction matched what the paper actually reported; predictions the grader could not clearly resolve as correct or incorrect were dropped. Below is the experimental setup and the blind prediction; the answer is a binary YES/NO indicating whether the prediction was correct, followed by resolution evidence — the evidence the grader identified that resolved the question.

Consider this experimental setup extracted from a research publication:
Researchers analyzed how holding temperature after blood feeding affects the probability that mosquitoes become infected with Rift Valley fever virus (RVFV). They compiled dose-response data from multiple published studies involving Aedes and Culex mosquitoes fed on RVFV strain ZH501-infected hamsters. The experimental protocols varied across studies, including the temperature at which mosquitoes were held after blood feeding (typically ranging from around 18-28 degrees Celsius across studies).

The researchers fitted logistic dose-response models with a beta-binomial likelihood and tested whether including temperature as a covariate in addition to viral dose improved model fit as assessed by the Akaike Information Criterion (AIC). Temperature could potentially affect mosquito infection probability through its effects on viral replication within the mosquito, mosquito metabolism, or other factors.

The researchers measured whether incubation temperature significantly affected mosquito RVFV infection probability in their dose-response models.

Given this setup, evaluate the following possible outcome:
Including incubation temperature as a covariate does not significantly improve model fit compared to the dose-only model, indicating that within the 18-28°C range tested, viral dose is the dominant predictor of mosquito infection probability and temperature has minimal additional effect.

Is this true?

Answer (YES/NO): YES